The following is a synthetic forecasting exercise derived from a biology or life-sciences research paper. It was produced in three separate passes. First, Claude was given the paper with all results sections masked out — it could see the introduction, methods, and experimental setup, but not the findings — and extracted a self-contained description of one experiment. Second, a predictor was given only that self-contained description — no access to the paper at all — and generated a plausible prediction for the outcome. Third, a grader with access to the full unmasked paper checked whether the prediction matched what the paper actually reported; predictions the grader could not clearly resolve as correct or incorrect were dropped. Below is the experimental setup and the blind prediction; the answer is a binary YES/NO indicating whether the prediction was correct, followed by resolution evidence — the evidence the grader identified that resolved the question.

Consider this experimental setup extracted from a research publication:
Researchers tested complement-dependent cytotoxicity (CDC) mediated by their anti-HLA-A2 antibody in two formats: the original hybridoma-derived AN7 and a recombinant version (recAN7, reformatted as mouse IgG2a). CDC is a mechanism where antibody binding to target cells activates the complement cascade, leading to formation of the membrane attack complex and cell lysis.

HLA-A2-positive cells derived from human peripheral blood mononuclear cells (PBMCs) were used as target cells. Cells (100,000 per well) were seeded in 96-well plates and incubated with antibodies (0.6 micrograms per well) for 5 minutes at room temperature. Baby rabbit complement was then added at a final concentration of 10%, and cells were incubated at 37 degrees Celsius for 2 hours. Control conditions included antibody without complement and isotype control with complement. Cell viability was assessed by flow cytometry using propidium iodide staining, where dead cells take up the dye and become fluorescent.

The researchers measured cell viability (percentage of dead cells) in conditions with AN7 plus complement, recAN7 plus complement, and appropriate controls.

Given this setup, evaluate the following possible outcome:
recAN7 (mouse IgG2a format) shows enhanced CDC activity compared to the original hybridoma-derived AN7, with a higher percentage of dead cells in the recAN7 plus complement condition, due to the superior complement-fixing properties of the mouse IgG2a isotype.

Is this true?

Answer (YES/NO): NO